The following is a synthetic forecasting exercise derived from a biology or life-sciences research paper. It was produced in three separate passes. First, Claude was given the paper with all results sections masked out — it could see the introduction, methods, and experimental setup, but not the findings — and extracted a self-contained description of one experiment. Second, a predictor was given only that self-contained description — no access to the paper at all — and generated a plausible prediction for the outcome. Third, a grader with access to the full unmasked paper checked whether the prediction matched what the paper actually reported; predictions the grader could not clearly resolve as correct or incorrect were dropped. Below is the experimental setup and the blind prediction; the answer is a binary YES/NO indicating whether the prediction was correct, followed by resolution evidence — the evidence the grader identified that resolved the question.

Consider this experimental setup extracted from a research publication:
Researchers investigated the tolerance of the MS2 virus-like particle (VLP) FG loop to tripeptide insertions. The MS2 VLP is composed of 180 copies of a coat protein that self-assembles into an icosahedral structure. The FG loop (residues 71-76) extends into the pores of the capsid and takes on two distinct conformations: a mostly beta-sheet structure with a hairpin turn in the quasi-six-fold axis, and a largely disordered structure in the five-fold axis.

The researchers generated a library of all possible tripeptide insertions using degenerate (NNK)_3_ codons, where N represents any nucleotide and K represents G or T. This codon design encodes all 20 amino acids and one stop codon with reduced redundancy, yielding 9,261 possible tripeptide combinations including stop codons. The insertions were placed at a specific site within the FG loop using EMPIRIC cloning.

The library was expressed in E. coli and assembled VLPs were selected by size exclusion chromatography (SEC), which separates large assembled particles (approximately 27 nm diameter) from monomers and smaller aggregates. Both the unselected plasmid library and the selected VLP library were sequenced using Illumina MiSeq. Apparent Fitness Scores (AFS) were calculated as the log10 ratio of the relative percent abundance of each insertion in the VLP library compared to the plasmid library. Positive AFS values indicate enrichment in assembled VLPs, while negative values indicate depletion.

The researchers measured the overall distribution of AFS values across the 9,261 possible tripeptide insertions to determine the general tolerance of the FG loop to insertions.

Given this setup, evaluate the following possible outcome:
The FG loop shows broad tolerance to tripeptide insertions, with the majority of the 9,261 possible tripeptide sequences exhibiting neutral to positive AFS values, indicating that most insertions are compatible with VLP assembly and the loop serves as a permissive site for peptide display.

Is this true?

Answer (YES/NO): NO